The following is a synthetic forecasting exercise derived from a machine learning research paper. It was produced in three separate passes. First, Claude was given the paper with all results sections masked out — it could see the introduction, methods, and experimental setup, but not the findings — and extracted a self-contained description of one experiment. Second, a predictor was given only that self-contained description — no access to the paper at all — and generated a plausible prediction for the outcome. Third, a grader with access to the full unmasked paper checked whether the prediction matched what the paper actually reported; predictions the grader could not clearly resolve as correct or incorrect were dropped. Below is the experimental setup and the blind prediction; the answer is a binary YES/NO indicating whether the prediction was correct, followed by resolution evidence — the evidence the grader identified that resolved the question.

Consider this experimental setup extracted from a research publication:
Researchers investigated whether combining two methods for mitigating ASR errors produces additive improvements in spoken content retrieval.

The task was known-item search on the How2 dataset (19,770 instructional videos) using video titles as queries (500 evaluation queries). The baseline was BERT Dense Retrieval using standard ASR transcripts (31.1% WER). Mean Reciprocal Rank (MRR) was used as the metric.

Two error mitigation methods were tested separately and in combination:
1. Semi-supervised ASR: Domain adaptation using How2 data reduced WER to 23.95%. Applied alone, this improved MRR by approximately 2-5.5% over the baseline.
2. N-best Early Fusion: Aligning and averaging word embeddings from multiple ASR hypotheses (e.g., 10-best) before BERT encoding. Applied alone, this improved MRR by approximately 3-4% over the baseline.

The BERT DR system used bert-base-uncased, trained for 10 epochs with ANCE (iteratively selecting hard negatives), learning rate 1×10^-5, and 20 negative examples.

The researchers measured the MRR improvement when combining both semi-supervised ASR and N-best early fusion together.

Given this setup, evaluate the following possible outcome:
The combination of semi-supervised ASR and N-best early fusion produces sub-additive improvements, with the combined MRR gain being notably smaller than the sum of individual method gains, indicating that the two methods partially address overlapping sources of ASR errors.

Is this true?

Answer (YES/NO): NO